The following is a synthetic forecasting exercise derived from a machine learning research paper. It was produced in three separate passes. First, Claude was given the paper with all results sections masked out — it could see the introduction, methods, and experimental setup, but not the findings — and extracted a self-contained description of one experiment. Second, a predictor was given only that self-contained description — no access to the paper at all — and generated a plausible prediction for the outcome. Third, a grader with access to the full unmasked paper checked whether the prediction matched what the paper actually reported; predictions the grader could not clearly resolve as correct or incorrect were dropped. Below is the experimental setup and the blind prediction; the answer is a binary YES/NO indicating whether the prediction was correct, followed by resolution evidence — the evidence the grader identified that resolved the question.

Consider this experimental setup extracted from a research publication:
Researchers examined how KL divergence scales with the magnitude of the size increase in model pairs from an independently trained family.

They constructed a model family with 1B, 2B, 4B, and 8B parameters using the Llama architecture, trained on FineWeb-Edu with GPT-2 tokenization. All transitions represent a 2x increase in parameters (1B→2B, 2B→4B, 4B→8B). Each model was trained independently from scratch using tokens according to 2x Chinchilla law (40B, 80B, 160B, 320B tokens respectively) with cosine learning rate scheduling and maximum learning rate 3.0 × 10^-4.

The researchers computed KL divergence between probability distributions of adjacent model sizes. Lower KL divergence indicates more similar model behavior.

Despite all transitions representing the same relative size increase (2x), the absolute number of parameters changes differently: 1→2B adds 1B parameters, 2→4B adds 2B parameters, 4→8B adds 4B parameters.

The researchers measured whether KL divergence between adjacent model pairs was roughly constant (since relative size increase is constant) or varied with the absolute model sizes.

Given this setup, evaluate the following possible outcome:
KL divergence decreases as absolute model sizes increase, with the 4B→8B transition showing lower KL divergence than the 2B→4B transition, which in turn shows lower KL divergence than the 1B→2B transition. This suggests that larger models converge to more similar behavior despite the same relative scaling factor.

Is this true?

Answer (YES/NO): NO